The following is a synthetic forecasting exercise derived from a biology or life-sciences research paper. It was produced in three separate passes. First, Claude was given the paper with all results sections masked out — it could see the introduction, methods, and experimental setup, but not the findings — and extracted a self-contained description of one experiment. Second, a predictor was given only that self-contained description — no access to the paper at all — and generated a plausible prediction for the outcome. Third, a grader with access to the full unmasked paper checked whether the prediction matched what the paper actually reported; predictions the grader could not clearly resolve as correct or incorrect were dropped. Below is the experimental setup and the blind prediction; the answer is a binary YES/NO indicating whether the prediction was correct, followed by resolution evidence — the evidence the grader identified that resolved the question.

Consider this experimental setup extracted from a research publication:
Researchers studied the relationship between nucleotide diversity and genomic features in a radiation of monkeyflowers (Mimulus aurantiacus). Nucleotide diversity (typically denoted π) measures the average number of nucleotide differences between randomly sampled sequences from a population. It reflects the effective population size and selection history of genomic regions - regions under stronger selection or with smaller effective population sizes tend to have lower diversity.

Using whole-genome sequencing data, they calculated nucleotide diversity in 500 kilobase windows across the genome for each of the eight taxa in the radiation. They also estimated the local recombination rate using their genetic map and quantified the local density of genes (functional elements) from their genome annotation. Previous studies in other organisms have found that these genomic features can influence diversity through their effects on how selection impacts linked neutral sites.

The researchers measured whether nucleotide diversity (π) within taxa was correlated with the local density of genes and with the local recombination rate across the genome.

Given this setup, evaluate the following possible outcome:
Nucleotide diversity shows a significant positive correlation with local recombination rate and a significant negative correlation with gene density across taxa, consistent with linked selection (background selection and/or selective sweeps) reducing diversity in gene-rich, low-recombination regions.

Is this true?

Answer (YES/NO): YES